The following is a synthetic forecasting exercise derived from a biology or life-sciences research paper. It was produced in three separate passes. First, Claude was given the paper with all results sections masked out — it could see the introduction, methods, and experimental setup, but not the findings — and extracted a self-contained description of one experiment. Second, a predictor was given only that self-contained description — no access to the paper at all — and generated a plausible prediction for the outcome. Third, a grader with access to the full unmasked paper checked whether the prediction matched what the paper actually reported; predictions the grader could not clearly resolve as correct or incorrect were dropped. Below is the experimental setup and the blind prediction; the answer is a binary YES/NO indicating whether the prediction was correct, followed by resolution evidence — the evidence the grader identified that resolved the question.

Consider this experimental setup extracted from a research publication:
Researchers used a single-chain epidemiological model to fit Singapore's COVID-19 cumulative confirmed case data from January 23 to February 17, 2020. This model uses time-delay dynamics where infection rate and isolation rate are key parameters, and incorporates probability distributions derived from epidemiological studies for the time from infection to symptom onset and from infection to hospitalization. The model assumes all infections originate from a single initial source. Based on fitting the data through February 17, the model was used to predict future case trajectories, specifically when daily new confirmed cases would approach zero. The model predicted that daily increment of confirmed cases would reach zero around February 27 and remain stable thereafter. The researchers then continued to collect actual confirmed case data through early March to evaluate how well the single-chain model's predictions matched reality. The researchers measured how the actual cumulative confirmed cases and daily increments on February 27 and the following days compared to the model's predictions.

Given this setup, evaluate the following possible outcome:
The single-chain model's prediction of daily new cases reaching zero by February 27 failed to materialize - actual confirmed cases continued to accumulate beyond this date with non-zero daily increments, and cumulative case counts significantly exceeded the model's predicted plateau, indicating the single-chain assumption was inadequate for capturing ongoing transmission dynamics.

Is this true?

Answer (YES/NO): YES